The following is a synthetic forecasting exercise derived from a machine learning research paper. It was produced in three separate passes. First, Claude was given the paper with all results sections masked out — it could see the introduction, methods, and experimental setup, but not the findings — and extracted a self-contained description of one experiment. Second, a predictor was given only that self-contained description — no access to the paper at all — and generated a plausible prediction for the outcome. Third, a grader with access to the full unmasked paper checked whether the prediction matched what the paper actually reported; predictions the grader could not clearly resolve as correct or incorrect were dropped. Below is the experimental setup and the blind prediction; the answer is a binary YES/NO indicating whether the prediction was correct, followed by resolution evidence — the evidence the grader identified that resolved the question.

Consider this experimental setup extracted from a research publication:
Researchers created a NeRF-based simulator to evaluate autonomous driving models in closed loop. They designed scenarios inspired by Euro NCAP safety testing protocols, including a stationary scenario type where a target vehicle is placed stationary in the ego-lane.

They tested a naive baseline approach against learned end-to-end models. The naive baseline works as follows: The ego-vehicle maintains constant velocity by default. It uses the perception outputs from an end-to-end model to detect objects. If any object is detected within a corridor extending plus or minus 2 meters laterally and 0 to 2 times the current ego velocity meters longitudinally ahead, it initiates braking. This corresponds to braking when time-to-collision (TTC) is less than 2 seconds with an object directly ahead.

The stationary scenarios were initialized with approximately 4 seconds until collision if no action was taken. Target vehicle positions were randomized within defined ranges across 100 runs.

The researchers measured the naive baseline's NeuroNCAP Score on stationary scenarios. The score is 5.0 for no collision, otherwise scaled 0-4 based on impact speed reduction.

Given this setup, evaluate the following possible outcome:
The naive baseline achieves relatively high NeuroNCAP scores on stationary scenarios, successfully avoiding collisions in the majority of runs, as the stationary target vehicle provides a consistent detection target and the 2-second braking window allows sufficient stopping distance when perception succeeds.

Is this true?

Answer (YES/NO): YES